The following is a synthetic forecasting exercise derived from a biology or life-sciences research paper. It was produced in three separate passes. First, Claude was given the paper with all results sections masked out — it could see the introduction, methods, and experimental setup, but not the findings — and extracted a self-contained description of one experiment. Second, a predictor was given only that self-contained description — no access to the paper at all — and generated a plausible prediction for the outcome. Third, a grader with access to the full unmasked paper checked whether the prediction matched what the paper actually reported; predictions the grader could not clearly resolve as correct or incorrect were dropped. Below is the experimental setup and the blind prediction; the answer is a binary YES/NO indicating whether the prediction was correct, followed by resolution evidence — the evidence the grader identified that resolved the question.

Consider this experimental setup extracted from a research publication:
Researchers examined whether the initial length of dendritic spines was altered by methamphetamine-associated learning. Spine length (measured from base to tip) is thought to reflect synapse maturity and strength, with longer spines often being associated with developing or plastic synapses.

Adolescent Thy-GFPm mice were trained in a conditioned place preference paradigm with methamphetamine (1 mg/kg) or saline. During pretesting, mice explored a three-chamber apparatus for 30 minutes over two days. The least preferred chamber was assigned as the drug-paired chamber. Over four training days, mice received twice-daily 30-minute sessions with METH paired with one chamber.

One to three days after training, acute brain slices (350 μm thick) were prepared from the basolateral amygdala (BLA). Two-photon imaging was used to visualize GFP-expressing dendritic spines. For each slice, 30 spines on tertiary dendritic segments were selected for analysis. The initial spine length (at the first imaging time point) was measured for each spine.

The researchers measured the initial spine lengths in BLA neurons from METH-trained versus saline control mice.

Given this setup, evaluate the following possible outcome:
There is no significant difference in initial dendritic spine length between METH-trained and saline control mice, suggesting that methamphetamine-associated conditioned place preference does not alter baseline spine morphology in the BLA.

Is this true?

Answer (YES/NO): YES